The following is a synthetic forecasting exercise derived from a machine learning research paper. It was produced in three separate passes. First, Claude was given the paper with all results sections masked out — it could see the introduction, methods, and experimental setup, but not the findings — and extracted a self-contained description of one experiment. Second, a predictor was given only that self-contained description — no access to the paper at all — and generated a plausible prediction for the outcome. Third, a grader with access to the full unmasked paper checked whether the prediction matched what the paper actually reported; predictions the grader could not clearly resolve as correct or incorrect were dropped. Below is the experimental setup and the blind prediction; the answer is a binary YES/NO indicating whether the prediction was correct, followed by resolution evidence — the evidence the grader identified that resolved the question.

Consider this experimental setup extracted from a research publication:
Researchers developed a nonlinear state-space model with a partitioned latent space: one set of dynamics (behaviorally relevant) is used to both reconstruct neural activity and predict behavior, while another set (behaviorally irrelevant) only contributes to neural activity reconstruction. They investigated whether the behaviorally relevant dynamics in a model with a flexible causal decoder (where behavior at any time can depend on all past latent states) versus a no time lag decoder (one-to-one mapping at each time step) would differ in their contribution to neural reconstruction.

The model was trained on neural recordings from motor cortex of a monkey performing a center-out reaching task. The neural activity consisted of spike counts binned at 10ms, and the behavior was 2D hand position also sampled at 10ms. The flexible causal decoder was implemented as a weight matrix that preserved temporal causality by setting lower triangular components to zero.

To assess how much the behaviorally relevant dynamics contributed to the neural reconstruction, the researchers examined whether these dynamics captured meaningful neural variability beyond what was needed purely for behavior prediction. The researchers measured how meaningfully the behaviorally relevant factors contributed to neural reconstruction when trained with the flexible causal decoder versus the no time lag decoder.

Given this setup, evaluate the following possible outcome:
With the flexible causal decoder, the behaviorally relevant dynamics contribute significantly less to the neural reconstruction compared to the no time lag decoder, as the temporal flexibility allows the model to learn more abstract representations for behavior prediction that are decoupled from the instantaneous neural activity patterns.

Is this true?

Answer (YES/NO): NO